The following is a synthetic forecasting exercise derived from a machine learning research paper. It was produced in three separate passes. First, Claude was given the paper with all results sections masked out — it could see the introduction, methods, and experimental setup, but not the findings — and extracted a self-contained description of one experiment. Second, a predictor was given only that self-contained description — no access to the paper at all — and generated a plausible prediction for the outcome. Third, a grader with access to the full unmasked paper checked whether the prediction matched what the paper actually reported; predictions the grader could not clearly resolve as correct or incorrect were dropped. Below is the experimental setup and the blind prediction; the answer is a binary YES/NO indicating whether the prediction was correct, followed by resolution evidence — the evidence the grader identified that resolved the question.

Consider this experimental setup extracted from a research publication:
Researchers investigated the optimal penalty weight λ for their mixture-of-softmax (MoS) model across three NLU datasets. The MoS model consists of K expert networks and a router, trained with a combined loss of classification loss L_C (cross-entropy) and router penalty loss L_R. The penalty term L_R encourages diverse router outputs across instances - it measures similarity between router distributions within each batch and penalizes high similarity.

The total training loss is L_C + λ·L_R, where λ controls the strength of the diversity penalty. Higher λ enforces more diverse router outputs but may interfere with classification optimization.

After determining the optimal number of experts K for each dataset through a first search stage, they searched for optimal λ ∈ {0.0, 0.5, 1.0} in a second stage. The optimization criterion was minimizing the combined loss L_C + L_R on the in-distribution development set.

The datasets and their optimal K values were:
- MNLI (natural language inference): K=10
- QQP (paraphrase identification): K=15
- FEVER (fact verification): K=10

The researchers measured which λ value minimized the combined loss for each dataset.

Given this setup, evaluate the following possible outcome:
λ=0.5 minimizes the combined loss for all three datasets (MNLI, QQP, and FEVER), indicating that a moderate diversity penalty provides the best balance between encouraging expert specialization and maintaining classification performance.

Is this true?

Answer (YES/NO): NO